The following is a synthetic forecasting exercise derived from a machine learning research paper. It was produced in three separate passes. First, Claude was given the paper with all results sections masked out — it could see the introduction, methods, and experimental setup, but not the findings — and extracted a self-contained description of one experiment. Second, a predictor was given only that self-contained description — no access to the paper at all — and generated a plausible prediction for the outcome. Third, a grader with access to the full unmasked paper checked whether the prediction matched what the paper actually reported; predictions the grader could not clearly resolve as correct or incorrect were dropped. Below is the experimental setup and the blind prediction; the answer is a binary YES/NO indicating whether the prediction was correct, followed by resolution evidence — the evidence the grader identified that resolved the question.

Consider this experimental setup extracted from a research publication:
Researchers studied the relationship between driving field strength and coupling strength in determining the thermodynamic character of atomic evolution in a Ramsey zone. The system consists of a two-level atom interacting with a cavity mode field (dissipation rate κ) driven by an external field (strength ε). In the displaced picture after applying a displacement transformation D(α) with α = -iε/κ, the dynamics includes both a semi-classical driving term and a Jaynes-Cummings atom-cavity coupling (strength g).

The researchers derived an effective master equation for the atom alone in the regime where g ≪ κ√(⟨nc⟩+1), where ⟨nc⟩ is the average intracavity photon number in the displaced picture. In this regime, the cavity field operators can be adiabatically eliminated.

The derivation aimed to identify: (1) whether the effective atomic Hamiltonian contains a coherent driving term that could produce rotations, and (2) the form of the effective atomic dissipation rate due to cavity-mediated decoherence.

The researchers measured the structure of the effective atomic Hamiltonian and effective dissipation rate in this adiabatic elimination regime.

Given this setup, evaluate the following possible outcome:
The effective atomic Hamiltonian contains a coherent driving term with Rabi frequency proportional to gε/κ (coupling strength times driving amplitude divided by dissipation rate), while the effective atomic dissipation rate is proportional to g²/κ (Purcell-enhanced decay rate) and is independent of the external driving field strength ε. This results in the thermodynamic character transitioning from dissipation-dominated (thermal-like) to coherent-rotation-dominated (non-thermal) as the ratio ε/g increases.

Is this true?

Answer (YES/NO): YES